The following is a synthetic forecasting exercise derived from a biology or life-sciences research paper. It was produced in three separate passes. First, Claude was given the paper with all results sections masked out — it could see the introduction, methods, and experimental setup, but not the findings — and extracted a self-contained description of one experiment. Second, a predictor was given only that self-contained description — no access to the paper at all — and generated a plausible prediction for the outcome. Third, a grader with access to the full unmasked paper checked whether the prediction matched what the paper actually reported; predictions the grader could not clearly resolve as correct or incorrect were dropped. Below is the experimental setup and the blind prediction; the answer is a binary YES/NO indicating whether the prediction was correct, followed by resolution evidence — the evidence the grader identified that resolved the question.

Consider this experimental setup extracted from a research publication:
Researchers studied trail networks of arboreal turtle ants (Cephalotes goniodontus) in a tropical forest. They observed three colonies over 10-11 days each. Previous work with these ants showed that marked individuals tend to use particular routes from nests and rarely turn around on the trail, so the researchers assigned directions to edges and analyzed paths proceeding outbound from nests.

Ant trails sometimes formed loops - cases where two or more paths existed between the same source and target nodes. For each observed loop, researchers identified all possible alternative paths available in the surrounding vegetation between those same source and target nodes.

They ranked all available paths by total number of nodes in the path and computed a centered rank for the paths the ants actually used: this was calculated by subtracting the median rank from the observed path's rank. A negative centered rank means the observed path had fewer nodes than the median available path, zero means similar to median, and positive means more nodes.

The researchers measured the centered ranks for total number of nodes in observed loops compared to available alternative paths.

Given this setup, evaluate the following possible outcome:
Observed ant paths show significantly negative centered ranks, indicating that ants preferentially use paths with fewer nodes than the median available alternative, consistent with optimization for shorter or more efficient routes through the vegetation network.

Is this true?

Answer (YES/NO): YES